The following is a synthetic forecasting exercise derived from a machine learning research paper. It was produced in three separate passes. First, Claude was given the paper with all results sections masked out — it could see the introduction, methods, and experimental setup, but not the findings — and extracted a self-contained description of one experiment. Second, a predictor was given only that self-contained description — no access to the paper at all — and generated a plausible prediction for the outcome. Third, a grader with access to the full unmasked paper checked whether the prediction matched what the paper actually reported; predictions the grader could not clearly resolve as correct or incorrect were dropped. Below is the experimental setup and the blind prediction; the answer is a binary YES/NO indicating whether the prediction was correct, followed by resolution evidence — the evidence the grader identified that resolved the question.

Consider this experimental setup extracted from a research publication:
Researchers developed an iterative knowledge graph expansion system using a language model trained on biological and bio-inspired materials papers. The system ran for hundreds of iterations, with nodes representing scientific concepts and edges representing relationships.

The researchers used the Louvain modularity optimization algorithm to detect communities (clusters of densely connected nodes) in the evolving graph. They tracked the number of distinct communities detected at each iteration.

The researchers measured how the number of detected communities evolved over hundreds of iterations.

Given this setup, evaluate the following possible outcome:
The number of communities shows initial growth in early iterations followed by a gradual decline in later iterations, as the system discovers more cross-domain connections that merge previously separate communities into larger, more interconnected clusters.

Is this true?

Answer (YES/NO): NO